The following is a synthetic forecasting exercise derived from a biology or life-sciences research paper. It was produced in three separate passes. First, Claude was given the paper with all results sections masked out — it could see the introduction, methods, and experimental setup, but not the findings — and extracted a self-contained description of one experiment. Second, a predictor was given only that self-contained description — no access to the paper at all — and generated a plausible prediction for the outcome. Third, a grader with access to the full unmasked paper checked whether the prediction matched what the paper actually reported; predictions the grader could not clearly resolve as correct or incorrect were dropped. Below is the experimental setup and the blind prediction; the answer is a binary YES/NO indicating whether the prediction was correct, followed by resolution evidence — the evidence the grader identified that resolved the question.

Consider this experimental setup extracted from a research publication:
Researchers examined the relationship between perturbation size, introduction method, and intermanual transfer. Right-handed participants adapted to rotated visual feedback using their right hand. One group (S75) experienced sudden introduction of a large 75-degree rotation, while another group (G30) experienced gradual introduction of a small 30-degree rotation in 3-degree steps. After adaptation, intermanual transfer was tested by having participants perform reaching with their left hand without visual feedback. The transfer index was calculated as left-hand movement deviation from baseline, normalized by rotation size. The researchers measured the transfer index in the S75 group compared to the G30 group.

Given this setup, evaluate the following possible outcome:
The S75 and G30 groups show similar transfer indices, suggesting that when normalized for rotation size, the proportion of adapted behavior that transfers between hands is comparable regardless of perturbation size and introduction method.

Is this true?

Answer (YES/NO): NO